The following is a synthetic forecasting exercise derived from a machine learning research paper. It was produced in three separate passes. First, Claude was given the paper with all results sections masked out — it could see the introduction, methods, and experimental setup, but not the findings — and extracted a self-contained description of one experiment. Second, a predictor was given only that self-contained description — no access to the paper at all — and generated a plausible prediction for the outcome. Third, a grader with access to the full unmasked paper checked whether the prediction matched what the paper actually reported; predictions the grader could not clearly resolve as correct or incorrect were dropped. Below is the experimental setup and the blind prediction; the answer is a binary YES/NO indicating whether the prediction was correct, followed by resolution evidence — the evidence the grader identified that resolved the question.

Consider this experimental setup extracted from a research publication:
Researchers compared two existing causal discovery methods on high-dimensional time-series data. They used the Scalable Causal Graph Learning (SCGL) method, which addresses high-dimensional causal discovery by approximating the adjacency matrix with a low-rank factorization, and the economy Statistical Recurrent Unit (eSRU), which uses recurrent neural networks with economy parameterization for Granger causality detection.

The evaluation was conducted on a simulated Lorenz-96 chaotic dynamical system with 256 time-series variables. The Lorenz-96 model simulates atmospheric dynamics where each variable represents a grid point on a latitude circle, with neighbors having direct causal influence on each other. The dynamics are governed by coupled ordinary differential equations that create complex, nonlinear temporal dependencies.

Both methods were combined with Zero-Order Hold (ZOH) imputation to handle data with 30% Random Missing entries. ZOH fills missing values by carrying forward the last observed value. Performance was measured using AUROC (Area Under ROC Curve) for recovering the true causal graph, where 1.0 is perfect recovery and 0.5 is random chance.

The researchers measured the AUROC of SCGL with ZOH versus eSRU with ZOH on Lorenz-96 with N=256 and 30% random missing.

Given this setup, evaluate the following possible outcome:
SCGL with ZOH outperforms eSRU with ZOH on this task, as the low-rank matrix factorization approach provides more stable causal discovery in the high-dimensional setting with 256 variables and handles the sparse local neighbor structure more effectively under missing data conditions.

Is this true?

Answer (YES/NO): NO